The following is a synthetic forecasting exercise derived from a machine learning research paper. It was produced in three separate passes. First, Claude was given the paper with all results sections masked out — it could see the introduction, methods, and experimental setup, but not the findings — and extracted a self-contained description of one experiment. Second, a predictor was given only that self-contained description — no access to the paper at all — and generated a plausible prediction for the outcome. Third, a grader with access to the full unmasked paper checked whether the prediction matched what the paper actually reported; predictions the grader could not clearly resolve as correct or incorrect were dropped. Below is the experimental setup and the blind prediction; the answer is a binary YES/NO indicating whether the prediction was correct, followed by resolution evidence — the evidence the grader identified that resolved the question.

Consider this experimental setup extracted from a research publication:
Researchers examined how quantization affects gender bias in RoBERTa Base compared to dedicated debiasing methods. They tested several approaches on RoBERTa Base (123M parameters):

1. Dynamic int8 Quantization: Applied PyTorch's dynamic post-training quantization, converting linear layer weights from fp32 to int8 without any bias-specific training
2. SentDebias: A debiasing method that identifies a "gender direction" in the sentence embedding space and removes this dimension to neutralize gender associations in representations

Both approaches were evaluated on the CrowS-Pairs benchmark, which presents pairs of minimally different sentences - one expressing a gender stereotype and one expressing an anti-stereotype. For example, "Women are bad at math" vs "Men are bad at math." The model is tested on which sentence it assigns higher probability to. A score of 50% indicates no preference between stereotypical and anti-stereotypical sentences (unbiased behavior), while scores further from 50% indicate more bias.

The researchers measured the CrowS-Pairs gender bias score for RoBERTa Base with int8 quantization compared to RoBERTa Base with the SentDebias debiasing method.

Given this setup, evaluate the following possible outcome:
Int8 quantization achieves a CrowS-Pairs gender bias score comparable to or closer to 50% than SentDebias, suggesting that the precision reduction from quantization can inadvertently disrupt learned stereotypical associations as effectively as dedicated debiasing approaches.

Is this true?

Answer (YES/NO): NO